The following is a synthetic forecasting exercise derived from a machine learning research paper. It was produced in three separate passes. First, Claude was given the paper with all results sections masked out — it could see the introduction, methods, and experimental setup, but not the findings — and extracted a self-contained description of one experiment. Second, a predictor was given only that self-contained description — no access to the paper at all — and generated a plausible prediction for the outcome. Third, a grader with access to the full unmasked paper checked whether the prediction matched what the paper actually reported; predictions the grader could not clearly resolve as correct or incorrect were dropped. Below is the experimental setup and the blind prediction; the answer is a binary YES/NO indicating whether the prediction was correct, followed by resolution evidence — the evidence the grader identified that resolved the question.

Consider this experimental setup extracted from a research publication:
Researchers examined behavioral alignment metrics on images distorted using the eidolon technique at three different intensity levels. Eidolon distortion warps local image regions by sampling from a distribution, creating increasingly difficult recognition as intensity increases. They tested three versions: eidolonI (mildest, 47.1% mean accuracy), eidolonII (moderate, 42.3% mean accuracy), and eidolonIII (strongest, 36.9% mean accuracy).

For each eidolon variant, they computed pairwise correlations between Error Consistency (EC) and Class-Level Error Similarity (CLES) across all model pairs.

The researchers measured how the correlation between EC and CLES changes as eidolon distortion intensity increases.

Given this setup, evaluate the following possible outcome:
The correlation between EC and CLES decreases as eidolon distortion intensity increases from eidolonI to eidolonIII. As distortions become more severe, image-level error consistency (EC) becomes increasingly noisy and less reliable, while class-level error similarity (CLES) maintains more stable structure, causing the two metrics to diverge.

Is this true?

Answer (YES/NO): NO